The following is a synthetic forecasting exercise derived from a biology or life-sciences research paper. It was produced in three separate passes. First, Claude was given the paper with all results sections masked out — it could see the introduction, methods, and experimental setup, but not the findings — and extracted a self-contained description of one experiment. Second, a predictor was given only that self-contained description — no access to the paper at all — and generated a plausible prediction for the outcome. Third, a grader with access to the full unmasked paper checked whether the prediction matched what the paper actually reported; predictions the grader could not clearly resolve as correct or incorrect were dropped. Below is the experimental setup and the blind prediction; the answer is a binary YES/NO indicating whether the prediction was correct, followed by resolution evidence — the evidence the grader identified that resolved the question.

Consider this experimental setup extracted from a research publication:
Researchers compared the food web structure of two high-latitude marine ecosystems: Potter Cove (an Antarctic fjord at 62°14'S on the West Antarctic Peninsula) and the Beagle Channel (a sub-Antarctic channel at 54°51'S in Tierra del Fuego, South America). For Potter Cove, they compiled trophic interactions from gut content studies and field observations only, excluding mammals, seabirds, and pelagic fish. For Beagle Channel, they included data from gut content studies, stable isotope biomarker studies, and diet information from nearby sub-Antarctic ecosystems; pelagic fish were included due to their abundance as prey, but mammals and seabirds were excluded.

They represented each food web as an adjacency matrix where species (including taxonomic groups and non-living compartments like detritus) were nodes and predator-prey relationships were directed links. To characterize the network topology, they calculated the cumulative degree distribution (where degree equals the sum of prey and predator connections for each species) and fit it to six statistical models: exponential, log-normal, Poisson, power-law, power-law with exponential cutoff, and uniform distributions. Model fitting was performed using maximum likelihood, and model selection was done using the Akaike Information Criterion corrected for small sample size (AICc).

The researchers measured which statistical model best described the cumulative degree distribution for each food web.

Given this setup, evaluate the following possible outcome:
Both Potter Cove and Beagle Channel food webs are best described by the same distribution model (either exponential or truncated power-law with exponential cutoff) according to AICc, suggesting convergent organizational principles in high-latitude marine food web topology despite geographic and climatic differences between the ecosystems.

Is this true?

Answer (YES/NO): NO